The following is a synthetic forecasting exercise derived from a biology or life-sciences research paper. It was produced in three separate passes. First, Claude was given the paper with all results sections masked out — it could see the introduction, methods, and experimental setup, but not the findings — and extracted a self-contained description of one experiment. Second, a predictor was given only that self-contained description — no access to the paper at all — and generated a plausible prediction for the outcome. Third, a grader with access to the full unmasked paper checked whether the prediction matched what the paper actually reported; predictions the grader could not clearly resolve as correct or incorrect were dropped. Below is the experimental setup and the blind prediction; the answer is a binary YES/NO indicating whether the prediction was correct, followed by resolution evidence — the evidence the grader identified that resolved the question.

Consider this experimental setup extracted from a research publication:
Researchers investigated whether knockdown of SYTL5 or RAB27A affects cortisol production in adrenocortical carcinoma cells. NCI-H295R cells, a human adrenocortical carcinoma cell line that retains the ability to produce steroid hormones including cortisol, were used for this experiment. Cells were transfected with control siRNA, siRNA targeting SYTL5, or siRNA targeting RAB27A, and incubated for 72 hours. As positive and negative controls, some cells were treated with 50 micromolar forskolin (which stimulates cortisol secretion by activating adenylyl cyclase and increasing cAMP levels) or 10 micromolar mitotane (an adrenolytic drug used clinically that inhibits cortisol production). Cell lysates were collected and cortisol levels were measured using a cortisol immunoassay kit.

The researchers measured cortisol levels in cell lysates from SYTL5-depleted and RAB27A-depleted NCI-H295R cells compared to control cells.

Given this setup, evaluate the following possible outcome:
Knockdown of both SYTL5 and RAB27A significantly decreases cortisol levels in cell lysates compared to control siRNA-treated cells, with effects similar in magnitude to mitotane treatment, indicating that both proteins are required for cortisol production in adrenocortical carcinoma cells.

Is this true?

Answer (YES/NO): NO